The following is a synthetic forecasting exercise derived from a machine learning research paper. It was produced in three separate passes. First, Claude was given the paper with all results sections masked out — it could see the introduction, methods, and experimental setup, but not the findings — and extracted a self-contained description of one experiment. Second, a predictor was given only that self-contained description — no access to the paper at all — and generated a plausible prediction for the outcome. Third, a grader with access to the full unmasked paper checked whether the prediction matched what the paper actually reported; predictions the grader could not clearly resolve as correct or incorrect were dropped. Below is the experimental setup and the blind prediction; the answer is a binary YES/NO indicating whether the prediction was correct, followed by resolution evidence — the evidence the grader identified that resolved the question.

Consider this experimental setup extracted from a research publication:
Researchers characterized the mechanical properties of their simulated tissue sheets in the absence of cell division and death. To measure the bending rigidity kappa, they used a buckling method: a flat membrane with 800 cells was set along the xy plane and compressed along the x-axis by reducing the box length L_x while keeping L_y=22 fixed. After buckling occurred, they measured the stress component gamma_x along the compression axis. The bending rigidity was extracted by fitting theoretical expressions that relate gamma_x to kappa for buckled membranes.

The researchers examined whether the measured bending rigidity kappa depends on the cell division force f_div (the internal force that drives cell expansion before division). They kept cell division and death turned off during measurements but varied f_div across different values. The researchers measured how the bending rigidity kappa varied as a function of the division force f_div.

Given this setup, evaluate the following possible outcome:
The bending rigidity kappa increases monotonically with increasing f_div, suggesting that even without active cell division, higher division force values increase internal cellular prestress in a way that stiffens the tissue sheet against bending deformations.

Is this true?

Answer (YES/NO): NO